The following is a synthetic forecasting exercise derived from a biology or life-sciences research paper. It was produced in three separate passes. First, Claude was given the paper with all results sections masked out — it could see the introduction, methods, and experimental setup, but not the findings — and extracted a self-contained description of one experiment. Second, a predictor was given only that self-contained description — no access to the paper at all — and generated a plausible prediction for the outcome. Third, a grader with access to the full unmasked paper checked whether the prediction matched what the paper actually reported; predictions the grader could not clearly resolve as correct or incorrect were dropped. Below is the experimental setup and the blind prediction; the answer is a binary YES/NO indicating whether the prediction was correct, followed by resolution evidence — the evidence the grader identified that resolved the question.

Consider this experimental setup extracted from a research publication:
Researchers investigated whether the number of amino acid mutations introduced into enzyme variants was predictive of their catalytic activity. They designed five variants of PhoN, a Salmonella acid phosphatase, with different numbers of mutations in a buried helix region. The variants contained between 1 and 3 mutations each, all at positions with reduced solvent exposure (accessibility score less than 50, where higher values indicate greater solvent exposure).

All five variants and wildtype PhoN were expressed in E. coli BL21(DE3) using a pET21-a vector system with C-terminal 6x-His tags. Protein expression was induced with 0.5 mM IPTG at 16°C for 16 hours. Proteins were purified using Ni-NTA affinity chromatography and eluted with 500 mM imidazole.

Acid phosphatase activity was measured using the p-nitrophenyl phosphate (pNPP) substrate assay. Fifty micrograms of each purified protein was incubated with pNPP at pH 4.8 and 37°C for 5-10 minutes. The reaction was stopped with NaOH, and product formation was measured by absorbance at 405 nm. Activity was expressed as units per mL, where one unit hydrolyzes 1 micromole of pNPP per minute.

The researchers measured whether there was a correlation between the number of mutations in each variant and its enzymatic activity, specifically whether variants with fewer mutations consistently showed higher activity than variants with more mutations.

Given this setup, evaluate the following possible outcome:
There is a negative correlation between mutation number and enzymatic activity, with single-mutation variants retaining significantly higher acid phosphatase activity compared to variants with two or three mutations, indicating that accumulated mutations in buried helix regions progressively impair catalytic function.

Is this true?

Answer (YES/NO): NO